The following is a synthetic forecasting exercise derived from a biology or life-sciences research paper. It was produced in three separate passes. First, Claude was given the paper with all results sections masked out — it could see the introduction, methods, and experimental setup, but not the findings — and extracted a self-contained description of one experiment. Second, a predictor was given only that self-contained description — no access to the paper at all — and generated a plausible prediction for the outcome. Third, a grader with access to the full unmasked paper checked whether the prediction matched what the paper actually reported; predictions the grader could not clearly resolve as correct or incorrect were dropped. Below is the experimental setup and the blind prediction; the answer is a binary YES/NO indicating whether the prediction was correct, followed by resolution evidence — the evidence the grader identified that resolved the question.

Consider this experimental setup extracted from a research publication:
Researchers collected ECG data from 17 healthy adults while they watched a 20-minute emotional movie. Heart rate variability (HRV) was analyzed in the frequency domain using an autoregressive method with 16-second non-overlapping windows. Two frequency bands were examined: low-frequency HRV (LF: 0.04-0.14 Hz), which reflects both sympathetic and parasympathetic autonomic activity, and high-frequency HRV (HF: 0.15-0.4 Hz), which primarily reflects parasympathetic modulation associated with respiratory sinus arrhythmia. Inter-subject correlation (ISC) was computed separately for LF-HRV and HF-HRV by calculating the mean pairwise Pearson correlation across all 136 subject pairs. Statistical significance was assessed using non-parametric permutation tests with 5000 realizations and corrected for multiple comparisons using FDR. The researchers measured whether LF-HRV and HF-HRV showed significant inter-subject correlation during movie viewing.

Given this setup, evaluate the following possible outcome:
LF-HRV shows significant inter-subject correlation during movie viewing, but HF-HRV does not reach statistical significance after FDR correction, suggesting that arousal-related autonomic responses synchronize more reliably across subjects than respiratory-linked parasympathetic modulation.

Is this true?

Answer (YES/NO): NO